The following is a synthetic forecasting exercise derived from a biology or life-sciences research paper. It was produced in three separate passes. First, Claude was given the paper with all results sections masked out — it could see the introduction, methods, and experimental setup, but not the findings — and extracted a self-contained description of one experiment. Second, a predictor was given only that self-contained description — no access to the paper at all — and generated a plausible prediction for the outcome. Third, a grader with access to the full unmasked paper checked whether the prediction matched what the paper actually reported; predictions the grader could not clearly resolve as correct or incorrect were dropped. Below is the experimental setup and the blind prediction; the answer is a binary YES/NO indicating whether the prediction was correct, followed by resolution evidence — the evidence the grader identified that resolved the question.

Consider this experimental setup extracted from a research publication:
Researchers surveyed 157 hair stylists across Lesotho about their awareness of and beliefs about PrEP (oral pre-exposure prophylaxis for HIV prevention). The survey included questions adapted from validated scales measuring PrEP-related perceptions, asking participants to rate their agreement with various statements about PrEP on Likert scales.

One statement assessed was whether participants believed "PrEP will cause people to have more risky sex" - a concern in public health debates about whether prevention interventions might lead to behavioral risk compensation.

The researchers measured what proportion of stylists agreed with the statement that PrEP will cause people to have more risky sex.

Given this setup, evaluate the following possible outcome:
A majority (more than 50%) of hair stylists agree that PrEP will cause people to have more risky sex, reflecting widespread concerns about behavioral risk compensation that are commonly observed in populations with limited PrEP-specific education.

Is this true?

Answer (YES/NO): NO